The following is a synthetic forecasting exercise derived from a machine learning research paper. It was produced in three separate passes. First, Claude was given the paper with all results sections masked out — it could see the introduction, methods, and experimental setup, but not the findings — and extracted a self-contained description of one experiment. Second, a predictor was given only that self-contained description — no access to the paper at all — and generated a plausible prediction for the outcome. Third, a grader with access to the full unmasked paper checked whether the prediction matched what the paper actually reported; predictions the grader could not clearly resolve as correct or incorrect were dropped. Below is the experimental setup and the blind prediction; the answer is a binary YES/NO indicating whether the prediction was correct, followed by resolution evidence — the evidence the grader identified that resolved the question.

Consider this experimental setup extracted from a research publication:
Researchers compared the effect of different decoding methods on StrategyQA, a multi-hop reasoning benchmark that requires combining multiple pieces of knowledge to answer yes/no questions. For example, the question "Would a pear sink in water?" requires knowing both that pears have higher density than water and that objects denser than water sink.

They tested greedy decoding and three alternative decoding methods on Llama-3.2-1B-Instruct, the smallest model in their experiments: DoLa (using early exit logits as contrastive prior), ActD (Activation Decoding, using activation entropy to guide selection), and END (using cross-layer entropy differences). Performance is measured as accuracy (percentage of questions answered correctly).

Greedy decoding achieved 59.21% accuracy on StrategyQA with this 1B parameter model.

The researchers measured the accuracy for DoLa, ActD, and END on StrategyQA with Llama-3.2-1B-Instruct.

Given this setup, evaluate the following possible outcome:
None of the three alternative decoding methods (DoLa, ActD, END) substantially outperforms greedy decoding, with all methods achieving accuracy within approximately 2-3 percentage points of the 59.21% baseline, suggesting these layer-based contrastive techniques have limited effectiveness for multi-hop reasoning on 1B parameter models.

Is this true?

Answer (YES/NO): YES